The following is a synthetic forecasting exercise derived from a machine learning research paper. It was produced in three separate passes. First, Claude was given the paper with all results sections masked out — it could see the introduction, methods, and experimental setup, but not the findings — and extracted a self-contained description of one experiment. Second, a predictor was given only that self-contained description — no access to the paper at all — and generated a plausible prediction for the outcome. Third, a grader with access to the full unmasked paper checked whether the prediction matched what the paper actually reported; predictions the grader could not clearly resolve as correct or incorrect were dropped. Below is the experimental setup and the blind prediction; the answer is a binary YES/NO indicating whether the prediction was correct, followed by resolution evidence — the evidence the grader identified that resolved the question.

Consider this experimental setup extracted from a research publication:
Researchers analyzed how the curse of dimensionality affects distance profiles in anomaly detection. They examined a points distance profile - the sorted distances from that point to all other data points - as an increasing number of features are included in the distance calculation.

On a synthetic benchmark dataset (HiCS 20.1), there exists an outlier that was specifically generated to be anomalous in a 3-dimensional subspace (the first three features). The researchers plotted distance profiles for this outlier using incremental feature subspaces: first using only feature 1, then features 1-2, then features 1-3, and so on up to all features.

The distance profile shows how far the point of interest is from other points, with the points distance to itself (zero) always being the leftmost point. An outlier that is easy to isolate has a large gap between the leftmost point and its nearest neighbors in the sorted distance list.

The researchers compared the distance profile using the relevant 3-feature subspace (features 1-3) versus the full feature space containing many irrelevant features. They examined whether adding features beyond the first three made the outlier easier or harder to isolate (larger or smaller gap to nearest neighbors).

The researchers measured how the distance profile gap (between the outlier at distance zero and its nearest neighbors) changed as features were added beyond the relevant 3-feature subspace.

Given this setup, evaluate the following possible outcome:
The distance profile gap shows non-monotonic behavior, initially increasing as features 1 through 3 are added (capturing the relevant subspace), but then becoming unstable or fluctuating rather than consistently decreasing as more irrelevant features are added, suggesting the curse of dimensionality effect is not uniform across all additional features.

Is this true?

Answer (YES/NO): NO